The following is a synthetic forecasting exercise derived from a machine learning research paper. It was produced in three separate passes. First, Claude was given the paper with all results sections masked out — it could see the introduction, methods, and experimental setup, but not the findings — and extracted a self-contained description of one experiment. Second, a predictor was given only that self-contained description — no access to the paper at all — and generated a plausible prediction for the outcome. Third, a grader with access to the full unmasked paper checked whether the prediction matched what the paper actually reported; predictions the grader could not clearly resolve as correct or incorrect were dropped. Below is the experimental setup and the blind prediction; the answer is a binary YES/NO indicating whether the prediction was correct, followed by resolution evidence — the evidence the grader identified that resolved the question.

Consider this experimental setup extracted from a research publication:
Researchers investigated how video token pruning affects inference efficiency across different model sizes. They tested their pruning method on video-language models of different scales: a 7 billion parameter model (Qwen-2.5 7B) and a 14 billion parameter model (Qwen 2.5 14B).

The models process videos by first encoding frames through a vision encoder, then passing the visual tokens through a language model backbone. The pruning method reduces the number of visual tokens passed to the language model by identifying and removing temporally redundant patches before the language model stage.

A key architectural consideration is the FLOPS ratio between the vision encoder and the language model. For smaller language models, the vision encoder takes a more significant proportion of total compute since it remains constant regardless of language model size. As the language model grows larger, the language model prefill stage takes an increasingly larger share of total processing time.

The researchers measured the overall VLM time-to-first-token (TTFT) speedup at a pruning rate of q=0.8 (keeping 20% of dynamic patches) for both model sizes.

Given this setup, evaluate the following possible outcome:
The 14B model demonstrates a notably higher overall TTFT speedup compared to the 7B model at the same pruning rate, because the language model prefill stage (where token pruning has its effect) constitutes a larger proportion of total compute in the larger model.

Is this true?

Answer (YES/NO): YES